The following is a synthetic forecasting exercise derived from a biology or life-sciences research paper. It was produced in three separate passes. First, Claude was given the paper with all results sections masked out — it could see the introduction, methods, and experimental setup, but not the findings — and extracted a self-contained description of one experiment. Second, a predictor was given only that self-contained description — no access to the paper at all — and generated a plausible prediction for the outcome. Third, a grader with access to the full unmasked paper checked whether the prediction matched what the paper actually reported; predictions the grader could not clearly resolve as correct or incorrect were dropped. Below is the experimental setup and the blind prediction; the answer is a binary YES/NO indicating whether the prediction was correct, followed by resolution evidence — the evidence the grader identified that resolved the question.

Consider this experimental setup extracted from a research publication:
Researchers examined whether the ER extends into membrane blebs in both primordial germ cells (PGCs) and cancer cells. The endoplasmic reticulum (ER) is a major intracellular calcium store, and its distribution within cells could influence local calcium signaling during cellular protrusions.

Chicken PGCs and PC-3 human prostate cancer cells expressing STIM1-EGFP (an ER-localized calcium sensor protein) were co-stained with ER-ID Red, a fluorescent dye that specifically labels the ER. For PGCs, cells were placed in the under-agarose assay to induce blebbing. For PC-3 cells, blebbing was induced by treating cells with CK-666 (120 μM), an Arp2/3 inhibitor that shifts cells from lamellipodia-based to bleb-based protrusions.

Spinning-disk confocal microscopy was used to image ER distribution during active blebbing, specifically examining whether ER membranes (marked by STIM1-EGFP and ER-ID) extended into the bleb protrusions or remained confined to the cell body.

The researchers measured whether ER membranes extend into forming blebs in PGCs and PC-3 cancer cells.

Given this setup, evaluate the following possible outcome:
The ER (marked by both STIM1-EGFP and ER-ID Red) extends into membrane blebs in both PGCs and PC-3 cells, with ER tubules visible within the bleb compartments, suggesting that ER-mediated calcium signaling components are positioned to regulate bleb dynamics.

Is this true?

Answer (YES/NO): YES